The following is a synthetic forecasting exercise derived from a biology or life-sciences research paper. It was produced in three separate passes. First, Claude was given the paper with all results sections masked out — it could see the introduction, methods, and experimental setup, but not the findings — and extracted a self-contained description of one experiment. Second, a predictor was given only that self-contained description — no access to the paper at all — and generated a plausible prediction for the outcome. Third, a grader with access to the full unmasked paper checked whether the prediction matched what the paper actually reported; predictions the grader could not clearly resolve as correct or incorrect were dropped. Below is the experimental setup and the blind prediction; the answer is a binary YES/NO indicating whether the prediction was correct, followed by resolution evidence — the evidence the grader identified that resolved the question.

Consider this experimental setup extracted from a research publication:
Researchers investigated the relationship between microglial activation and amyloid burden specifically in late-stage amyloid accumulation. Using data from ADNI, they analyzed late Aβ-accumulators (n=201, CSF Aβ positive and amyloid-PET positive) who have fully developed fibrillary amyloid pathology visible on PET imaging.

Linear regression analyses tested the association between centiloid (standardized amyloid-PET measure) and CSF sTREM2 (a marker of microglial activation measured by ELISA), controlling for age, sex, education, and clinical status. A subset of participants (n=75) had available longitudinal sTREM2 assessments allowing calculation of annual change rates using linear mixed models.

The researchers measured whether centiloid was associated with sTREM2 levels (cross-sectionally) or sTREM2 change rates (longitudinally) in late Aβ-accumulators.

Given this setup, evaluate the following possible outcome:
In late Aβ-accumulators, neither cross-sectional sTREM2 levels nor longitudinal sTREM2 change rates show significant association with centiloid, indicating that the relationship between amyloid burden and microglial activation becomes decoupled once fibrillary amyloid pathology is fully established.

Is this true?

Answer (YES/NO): YES